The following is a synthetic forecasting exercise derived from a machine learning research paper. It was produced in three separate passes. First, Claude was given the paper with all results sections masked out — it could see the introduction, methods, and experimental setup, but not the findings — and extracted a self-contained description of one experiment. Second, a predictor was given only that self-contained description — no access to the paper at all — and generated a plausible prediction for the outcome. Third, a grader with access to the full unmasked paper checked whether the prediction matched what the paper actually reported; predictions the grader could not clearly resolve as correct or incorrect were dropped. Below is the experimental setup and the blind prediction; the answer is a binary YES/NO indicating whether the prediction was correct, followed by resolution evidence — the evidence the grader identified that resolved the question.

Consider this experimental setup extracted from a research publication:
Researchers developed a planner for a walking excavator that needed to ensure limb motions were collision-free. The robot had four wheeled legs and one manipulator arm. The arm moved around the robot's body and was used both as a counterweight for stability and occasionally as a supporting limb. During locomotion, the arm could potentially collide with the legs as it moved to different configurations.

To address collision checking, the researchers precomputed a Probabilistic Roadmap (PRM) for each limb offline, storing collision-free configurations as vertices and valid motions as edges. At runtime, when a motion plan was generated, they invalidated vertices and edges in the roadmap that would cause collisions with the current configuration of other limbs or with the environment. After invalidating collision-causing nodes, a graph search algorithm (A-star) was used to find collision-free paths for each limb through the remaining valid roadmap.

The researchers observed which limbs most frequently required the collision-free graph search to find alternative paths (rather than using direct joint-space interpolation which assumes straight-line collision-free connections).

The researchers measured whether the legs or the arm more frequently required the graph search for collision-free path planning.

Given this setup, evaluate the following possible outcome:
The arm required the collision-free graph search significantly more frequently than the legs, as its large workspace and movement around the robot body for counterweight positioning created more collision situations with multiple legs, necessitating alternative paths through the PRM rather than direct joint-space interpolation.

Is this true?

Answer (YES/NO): YES